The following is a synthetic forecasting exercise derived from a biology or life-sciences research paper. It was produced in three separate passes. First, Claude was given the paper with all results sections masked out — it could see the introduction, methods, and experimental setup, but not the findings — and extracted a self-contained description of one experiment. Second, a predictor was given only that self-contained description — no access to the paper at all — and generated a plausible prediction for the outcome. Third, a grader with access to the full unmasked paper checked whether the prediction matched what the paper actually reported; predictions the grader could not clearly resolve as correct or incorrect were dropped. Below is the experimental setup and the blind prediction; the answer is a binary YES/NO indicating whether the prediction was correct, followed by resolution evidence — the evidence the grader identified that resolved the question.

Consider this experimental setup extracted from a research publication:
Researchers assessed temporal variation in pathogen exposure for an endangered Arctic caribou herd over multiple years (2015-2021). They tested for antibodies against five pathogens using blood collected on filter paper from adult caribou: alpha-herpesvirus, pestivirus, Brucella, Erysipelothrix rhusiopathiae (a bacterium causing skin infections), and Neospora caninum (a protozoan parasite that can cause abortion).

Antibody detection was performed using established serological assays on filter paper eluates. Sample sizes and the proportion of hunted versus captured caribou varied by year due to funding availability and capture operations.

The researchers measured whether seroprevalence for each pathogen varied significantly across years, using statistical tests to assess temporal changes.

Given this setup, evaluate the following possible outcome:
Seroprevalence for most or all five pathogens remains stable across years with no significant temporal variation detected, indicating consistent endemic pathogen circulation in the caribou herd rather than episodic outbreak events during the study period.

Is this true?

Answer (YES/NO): NO